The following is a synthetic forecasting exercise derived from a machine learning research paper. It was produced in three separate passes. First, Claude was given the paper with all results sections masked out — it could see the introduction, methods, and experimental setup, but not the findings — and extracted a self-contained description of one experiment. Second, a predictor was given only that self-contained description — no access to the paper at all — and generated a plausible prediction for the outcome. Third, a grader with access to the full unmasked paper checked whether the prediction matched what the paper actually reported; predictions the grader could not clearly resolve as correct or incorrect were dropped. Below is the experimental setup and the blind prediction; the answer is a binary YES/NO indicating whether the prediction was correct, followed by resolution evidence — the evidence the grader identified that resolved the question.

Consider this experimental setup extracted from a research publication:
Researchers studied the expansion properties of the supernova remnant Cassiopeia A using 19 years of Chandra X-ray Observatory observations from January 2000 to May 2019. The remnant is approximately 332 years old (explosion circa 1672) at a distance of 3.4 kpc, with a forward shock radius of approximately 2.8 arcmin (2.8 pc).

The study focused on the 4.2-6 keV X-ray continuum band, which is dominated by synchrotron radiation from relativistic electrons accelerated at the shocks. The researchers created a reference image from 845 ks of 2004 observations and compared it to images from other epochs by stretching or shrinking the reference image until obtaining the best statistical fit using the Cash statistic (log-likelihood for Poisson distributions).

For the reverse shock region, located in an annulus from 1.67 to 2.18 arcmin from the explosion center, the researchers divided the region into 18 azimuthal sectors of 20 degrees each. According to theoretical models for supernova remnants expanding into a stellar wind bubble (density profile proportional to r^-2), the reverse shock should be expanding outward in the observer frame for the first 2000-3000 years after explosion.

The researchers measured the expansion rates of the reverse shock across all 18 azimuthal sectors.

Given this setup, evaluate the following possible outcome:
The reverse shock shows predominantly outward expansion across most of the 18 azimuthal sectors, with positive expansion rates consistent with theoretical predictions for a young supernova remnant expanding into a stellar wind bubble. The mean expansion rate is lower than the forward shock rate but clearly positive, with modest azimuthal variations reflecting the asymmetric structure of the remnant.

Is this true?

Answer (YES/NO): NO